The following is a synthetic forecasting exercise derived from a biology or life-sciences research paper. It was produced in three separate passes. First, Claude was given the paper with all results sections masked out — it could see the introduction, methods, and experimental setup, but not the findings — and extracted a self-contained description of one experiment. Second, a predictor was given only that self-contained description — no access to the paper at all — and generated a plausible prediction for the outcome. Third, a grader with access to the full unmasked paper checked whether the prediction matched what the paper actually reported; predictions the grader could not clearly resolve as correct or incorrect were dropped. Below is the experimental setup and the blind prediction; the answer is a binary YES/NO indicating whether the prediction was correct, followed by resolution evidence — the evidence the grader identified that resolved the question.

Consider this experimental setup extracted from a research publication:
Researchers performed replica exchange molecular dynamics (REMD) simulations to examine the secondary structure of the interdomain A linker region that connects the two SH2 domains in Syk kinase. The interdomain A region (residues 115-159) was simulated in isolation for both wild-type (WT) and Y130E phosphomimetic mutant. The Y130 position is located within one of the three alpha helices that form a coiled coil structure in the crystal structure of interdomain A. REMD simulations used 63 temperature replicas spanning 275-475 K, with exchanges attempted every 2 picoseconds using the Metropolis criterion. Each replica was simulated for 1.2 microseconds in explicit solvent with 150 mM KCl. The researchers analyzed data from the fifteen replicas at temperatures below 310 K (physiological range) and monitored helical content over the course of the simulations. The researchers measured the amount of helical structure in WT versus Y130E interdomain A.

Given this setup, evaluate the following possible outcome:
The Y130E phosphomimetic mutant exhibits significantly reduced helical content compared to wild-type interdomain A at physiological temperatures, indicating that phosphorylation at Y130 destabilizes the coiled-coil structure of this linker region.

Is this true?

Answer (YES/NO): YES